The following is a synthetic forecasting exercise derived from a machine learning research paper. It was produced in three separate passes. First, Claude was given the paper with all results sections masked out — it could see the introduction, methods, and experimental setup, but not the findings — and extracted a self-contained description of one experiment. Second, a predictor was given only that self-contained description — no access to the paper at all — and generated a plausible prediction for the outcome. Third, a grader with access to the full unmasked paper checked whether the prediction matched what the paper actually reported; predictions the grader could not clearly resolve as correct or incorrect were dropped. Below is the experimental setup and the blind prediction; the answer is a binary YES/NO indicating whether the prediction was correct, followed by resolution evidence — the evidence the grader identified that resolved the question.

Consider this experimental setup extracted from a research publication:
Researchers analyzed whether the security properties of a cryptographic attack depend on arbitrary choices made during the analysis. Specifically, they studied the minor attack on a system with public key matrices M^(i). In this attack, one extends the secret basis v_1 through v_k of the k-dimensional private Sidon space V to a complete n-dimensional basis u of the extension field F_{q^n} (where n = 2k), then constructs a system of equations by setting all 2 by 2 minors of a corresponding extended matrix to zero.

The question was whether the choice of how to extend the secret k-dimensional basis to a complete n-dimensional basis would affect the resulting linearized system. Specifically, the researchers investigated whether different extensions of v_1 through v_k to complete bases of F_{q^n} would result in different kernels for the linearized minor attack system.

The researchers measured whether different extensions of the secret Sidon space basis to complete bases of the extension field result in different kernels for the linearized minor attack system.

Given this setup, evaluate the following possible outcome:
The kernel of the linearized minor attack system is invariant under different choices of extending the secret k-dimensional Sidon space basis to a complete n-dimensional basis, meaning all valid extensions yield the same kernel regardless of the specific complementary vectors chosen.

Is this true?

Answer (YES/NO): YES